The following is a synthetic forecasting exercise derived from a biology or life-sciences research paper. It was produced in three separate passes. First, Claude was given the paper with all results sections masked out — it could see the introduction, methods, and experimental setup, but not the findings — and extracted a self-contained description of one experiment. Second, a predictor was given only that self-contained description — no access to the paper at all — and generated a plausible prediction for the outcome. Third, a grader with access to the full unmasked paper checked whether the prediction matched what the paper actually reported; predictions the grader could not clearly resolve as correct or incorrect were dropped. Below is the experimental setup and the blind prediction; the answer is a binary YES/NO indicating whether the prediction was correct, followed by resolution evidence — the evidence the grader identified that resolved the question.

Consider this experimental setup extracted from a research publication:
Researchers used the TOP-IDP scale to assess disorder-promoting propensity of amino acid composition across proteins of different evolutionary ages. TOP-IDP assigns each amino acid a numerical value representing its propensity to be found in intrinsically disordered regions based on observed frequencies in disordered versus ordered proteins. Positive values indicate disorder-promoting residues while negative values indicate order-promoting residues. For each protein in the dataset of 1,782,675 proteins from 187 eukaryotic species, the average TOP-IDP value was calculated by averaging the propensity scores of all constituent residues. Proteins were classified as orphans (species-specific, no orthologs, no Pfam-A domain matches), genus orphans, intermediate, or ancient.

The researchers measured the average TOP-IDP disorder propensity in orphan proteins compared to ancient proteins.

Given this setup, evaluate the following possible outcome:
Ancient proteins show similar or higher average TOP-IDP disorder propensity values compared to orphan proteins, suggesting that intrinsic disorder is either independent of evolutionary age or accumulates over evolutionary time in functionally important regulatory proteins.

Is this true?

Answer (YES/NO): YES